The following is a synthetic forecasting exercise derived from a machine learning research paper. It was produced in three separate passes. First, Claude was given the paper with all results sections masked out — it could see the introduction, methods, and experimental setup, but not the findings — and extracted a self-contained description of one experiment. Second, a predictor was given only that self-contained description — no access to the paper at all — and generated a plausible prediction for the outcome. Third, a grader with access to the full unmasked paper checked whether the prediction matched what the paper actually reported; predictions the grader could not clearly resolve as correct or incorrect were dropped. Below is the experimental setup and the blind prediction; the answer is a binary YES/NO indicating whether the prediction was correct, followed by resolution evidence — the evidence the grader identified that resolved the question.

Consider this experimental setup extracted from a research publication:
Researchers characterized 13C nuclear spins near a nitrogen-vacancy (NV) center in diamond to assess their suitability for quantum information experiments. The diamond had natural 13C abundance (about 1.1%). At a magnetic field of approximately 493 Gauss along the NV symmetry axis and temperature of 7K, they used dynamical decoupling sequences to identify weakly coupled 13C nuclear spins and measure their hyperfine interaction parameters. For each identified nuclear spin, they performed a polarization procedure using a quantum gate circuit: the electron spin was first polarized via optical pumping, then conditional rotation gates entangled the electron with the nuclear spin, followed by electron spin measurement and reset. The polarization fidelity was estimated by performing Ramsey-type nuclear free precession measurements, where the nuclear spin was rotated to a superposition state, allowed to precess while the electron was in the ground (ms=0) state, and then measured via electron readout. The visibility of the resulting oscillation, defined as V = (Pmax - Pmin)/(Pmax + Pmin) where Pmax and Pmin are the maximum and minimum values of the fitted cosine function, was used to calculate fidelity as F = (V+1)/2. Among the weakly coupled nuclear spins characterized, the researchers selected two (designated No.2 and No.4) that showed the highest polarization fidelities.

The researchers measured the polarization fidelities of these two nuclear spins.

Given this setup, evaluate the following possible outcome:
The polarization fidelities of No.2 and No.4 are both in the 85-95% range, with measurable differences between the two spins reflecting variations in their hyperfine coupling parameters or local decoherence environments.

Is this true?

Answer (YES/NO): NO